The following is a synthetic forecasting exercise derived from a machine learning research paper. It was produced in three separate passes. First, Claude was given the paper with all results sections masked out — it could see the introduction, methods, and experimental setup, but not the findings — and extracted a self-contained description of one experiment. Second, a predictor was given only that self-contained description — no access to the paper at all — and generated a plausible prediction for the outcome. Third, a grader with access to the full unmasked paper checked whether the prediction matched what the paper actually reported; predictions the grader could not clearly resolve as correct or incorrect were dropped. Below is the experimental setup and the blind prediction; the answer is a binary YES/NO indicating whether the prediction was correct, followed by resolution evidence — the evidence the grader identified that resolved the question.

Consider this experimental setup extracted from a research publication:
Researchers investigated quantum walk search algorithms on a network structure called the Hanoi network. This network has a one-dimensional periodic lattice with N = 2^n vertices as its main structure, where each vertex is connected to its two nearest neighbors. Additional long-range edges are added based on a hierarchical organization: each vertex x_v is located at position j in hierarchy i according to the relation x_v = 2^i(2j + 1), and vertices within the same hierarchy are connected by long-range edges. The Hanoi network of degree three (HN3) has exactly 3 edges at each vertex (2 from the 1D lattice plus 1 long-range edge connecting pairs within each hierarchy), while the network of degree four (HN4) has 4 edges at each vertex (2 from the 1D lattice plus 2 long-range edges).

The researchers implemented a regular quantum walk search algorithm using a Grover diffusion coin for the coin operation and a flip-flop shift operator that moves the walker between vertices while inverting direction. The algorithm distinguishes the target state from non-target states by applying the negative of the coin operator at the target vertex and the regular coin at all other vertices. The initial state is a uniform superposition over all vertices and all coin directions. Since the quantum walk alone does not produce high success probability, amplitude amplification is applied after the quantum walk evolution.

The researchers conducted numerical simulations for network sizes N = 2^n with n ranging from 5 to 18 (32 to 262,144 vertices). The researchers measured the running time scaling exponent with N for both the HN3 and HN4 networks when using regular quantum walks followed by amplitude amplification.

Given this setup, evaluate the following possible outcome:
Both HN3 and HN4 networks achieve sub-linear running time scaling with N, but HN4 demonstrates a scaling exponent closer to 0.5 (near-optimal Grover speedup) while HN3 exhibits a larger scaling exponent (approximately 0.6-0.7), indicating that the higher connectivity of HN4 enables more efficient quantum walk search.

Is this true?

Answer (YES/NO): NO